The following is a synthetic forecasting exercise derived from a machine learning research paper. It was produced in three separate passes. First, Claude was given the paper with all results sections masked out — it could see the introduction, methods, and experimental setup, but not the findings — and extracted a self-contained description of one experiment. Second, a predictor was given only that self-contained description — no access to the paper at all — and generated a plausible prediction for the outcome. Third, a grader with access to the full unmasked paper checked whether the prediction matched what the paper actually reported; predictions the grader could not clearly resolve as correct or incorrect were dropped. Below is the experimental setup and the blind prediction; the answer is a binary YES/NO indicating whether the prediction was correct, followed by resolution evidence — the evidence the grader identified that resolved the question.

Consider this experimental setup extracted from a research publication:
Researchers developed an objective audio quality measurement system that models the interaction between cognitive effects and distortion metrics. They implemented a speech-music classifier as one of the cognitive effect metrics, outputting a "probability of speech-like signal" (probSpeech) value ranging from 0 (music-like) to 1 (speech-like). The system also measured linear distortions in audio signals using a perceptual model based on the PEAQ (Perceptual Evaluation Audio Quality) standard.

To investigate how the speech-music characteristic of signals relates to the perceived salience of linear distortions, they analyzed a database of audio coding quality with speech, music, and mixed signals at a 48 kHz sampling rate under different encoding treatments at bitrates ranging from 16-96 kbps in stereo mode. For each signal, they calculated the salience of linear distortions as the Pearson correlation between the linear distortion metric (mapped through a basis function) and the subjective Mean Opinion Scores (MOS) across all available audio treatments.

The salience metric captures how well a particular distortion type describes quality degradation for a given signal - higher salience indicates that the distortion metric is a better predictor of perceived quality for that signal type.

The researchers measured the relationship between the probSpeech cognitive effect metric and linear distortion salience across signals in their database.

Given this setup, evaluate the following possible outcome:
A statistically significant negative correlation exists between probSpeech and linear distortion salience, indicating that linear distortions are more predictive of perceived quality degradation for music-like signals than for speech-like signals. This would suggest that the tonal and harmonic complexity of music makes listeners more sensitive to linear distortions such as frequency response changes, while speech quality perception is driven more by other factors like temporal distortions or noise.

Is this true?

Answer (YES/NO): YES